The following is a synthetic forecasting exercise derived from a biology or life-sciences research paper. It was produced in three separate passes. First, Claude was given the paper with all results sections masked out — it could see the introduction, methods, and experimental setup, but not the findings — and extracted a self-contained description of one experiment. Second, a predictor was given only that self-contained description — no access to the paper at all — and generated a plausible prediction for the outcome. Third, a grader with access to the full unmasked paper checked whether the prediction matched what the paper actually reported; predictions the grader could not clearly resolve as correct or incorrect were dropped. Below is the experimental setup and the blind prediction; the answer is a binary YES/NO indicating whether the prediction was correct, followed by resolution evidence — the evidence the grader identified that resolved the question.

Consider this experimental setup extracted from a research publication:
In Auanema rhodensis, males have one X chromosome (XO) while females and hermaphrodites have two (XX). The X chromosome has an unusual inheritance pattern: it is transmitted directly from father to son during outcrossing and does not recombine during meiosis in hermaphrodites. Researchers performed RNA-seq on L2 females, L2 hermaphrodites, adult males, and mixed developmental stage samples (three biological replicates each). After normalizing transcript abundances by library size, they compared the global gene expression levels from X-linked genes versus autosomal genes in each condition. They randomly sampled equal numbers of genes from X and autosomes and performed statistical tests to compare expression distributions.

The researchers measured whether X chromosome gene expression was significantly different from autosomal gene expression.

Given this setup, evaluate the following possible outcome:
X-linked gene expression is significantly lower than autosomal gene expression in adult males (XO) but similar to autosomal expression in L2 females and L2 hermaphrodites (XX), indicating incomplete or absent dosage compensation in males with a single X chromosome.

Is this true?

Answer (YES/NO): NO